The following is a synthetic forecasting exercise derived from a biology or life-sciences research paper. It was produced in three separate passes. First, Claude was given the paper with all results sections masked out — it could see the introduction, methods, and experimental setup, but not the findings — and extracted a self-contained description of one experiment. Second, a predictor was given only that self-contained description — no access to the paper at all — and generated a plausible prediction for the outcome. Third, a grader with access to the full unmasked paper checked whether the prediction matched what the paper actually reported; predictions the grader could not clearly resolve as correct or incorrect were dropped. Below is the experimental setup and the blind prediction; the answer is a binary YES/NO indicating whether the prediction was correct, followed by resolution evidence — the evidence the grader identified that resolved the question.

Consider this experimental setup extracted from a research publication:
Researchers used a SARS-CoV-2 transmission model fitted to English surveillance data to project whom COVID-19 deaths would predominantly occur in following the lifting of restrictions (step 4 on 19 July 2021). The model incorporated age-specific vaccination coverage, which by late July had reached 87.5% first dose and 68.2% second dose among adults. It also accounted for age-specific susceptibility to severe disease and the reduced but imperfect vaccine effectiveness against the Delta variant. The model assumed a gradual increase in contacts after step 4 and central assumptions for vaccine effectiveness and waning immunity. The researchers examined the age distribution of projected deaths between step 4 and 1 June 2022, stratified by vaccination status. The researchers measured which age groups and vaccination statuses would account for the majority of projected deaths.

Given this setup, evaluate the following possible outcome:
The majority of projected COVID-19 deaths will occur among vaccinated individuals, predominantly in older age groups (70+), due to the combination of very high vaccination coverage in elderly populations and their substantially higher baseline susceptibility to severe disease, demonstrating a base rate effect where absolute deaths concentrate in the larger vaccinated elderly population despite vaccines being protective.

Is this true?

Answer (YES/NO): YES